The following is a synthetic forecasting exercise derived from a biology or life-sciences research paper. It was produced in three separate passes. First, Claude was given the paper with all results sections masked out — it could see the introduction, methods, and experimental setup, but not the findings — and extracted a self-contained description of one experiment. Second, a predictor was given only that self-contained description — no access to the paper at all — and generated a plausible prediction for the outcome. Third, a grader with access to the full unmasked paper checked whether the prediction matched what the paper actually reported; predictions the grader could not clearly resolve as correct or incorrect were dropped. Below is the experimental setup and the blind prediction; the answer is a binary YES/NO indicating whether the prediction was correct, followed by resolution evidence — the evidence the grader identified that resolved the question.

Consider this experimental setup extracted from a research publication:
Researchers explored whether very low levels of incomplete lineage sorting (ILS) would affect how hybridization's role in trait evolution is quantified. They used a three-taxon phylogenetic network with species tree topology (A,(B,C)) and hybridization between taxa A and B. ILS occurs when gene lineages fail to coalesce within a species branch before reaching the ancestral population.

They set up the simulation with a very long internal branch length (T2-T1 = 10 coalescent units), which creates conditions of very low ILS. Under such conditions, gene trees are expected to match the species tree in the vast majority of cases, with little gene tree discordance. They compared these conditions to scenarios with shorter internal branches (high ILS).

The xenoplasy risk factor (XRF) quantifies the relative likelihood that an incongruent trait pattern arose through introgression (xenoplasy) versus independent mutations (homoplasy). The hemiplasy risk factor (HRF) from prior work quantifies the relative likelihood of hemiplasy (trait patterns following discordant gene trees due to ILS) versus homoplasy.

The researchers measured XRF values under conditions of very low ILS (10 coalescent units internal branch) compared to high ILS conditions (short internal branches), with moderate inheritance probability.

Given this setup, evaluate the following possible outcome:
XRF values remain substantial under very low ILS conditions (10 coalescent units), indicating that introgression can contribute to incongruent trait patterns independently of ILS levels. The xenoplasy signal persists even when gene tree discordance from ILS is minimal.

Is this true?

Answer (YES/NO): YES